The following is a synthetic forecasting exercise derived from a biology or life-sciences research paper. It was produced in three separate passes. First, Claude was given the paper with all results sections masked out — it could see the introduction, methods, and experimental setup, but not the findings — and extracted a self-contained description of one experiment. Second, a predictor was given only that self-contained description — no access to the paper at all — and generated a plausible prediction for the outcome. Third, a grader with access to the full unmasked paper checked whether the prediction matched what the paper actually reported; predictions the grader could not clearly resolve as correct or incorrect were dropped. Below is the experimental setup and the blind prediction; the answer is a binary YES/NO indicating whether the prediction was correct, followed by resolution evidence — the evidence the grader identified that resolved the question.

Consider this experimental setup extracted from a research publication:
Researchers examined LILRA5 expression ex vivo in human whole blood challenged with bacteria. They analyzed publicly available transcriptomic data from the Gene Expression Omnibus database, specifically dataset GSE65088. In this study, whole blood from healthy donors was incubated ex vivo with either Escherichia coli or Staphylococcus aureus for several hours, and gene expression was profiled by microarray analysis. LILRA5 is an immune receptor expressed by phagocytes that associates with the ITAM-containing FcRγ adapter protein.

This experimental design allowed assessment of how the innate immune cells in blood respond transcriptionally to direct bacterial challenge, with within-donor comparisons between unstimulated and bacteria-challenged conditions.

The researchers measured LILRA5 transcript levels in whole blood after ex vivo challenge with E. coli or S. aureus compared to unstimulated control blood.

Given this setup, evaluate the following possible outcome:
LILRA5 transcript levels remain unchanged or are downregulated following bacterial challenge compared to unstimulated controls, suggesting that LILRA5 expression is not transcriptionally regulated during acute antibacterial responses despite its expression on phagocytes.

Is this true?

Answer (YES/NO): NO